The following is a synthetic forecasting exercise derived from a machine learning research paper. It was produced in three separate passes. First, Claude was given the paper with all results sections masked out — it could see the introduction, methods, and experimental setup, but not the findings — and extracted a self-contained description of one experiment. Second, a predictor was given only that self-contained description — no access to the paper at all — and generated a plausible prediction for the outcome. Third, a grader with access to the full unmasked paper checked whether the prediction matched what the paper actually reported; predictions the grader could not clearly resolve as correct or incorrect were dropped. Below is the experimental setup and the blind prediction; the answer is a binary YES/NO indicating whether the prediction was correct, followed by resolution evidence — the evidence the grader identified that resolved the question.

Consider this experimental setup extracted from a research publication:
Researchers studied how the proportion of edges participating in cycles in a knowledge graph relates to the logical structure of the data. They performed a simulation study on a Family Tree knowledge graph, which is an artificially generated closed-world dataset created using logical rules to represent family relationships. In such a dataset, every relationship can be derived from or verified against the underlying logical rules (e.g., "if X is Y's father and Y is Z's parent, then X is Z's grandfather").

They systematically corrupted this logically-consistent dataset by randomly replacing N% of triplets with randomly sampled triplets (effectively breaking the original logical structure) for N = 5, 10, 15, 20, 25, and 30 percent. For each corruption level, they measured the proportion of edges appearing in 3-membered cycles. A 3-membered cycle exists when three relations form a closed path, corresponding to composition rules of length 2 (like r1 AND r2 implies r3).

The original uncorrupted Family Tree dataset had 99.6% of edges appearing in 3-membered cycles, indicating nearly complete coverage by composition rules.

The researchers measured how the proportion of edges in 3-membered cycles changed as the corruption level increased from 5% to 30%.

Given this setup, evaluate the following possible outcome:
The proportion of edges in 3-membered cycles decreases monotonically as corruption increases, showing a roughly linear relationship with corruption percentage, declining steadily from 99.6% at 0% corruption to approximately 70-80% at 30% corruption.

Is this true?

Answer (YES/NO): NO